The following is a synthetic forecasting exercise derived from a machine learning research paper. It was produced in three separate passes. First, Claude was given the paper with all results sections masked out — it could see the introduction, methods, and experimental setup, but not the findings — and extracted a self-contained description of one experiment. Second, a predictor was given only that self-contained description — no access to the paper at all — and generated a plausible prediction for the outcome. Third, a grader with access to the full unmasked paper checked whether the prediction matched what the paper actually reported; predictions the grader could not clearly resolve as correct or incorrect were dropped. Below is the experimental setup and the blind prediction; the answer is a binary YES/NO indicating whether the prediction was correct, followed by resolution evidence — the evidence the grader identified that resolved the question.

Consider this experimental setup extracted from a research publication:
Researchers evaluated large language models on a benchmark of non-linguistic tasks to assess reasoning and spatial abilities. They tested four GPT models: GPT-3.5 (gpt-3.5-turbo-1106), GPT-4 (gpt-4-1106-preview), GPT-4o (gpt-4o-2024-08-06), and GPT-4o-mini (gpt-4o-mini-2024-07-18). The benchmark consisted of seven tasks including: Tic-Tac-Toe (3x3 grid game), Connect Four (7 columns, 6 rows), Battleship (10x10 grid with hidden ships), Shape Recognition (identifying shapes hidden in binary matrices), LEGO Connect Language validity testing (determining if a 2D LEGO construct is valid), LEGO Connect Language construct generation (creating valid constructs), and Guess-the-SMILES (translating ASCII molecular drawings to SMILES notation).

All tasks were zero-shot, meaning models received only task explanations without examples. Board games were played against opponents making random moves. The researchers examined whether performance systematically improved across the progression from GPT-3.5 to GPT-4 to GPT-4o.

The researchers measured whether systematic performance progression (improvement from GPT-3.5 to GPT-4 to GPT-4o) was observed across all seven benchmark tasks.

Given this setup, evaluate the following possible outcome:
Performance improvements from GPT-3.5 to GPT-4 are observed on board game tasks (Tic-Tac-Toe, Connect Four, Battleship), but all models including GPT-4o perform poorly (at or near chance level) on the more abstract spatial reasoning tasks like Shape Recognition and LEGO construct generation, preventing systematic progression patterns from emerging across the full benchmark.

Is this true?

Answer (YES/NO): NO